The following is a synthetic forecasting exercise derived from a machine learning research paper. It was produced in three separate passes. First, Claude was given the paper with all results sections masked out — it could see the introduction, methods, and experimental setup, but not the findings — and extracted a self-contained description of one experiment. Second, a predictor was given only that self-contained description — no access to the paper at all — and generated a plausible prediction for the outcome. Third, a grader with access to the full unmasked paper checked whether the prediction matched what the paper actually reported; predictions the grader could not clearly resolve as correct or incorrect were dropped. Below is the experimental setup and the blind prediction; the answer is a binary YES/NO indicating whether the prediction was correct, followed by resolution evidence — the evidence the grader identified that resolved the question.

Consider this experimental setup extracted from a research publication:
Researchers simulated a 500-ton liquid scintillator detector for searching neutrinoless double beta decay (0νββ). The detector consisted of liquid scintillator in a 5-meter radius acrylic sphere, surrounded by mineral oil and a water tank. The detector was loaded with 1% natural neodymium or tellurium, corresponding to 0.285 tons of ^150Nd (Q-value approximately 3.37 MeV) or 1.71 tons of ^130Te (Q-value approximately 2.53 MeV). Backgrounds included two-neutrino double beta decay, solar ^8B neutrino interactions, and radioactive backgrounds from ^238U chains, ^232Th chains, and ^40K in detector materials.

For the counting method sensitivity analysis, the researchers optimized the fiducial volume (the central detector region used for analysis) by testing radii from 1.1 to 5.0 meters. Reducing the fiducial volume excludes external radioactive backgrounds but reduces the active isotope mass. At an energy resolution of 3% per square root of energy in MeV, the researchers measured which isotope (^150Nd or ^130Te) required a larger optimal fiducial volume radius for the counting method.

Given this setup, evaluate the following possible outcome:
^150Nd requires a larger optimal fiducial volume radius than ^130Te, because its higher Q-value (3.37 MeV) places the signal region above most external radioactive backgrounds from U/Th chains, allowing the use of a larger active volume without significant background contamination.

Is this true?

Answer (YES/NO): YES